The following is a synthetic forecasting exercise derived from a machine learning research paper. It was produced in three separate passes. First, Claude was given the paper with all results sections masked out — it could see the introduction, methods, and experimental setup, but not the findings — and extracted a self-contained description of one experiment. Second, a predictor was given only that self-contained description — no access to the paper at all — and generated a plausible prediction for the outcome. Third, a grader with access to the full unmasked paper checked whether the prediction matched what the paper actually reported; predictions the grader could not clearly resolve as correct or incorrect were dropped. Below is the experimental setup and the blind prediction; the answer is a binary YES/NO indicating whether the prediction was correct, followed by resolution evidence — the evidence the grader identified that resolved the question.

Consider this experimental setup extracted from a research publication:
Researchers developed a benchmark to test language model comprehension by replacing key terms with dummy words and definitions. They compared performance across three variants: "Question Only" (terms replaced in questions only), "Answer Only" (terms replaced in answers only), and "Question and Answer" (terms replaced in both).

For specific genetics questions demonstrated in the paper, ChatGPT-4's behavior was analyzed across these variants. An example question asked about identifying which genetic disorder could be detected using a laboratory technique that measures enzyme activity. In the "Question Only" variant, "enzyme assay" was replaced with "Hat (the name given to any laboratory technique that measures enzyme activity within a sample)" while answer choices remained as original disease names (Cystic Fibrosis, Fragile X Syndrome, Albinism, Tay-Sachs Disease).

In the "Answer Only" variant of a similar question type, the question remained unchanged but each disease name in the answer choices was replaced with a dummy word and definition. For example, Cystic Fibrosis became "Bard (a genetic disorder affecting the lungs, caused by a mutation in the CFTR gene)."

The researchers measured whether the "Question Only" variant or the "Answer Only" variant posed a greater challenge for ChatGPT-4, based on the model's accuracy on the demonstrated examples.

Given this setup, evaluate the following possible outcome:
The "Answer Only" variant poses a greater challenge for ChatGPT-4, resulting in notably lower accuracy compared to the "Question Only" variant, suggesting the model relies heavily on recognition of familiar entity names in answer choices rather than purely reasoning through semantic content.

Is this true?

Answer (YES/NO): YES